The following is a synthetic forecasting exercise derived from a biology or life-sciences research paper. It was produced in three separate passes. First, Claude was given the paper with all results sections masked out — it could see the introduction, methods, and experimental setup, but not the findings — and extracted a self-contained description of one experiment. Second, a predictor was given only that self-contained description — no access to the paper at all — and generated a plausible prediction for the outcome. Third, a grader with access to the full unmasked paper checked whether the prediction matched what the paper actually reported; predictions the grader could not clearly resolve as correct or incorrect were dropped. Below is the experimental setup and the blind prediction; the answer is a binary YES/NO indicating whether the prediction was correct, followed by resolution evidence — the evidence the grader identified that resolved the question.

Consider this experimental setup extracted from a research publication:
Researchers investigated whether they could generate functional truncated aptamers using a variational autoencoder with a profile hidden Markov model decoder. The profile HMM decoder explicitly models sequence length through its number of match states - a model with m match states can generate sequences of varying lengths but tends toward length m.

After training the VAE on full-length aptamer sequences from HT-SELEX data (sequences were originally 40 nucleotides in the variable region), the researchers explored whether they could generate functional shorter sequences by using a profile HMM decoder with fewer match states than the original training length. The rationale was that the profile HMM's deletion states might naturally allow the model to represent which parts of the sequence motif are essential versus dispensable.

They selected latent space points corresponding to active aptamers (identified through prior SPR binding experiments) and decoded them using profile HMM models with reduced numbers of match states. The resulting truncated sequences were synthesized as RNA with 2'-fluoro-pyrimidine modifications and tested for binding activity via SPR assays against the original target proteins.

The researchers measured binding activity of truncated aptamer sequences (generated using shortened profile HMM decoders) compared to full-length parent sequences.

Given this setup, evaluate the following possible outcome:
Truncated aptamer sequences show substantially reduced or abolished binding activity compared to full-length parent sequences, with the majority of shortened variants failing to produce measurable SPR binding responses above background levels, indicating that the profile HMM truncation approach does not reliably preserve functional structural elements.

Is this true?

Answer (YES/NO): NO